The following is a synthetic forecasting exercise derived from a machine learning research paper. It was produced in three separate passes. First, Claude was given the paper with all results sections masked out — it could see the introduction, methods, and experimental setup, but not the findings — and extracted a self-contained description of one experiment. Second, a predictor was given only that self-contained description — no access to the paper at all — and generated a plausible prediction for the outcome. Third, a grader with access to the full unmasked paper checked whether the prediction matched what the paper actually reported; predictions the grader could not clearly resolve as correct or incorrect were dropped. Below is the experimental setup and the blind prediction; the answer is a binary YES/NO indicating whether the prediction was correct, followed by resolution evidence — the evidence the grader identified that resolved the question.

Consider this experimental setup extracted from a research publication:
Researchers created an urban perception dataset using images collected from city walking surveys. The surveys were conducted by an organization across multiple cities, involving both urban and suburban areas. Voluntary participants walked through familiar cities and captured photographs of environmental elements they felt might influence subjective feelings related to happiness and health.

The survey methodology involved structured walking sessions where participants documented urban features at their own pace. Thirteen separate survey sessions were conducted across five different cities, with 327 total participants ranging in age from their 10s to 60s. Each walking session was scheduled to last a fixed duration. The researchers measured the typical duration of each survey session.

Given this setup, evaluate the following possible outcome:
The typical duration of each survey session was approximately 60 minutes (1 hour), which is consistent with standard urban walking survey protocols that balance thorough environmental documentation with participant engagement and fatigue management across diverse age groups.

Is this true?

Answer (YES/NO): YES